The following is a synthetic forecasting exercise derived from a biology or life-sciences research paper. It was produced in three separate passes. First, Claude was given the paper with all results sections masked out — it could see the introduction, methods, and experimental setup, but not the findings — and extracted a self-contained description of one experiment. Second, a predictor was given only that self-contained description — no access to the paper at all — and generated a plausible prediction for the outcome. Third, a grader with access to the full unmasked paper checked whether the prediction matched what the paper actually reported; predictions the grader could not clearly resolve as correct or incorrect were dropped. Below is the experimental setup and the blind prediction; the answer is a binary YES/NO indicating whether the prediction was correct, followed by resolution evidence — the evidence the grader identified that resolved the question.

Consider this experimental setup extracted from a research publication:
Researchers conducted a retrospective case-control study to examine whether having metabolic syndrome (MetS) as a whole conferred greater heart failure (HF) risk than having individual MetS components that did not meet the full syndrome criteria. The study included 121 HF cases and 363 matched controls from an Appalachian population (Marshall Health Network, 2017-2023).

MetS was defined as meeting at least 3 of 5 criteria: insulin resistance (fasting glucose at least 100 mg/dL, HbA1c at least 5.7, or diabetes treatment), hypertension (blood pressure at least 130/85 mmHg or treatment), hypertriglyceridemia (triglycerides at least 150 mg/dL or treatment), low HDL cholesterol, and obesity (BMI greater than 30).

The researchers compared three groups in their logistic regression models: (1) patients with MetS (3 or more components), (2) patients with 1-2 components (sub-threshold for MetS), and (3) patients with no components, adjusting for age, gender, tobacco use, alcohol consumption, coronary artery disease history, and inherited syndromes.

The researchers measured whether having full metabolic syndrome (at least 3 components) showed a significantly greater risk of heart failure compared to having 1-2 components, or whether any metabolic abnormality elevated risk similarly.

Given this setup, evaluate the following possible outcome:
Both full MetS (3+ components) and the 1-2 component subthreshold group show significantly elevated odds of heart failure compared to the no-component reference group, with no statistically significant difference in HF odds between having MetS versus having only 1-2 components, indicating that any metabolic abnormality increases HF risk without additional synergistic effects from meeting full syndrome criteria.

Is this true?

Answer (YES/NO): NO